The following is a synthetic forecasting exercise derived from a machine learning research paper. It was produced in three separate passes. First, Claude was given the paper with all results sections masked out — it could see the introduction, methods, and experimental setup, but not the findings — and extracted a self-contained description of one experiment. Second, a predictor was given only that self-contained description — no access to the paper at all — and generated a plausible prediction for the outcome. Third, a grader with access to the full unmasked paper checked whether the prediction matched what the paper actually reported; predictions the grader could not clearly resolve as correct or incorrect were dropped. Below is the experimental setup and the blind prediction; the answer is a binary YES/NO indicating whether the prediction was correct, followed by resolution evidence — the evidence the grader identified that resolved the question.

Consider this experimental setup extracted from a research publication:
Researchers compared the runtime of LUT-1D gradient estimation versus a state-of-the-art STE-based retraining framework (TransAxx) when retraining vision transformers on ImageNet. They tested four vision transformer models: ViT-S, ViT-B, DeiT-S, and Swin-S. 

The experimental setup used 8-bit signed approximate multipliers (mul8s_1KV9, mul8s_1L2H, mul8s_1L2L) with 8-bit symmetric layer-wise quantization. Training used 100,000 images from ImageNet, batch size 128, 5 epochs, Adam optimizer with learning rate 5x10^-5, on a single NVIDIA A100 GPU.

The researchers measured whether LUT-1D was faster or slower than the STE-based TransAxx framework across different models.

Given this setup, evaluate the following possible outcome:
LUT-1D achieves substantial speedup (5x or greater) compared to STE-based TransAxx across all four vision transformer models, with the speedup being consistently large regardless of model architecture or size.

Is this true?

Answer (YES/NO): NO